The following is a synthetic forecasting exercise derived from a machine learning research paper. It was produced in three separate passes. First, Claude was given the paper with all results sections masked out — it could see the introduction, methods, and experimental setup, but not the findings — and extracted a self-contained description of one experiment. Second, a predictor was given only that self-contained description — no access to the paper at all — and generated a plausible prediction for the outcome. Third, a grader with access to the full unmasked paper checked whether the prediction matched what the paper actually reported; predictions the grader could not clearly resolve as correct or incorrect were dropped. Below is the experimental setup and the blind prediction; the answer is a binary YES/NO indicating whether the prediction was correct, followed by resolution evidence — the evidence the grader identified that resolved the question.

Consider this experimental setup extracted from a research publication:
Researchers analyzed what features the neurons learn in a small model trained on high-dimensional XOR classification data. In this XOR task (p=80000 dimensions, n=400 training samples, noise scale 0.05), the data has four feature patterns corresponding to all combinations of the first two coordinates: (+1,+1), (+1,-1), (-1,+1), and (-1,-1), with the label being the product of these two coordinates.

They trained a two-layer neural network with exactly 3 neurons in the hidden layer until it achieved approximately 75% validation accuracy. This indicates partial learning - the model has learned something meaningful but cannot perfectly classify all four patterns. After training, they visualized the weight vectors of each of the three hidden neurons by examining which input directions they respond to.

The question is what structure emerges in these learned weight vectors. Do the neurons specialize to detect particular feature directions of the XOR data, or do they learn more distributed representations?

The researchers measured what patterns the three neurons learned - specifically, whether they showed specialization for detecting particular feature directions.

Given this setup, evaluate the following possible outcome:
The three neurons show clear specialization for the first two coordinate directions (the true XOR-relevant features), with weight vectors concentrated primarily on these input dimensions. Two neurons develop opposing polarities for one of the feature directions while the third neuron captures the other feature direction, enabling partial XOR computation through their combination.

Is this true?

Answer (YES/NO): NO